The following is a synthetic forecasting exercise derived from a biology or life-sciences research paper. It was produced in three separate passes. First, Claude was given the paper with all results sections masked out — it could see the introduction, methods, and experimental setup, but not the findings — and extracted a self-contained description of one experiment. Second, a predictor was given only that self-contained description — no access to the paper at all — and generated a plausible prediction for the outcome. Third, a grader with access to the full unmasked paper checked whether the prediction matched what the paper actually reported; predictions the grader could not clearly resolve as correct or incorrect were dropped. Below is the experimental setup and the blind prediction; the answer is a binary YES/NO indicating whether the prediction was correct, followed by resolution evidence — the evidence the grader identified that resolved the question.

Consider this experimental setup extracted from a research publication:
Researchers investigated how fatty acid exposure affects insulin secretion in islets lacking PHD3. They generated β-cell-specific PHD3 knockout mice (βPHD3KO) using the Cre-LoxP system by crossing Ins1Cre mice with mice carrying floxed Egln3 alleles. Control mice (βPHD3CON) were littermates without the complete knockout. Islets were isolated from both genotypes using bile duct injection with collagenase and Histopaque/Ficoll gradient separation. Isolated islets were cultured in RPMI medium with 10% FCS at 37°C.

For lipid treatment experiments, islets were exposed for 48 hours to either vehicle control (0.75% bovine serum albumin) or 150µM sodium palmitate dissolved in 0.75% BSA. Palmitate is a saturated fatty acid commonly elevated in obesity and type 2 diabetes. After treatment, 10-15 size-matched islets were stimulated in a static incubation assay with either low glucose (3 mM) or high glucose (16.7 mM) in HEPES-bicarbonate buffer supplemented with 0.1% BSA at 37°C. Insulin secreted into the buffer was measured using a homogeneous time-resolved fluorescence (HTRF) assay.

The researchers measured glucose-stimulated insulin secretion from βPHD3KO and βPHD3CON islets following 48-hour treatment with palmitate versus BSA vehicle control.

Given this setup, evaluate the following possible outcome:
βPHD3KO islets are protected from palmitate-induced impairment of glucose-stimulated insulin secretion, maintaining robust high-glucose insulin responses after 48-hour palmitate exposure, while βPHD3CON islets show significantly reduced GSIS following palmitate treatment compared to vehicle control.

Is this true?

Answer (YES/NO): NO